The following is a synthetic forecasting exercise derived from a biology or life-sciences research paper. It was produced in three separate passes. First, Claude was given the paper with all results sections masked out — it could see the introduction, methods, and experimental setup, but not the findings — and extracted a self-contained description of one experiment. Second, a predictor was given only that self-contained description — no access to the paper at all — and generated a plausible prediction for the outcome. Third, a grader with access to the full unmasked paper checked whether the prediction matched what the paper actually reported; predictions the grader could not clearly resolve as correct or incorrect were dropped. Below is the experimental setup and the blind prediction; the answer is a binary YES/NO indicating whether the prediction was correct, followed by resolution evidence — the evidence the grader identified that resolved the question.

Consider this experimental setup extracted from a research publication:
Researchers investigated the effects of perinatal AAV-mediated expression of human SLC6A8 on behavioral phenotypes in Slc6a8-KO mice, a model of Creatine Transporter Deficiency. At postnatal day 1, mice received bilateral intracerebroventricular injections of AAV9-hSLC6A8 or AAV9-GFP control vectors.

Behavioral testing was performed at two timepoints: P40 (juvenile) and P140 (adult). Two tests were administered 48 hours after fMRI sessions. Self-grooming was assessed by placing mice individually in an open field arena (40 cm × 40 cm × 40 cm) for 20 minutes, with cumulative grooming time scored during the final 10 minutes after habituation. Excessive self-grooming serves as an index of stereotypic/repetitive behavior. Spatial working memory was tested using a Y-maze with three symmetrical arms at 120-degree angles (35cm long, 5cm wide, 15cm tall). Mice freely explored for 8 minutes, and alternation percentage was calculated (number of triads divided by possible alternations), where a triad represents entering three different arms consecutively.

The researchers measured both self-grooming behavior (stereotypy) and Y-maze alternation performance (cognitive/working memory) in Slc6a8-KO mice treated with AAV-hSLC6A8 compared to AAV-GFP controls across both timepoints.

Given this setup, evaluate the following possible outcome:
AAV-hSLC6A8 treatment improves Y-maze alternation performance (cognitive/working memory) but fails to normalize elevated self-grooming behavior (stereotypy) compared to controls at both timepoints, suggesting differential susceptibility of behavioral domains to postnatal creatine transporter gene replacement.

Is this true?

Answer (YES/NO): NO